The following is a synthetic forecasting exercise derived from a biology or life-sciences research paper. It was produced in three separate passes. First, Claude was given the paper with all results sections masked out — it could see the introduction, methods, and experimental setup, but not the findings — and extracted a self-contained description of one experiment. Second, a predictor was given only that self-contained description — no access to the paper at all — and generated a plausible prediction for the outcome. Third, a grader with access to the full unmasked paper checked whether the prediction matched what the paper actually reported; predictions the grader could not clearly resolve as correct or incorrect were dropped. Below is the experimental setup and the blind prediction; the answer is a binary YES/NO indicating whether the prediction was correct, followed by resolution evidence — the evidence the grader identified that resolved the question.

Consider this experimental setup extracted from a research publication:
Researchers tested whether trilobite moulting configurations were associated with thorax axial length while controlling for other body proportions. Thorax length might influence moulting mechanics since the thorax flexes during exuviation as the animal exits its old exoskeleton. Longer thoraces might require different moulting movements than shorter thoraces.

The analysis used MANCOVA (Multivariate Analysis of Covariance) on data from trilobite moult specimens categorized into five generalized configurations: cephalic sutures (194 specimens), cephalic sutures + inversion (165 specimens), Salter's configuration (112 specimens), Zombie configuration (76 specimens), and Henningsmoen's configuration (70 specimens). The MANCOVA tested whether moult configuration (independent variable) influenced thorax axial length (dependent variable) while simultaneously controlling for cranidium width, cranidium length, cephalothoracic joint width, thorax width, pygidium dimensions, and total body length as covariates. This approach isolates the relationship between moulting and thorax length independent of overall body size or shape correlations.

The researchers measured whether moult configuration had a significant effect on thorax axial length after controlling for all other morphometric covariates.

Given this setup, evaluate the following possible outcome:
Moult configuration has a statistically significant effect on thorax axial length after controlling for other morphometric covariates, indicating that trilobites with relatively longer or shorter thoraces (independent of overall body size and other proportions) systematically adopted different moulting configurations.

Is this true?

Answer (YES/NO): YES